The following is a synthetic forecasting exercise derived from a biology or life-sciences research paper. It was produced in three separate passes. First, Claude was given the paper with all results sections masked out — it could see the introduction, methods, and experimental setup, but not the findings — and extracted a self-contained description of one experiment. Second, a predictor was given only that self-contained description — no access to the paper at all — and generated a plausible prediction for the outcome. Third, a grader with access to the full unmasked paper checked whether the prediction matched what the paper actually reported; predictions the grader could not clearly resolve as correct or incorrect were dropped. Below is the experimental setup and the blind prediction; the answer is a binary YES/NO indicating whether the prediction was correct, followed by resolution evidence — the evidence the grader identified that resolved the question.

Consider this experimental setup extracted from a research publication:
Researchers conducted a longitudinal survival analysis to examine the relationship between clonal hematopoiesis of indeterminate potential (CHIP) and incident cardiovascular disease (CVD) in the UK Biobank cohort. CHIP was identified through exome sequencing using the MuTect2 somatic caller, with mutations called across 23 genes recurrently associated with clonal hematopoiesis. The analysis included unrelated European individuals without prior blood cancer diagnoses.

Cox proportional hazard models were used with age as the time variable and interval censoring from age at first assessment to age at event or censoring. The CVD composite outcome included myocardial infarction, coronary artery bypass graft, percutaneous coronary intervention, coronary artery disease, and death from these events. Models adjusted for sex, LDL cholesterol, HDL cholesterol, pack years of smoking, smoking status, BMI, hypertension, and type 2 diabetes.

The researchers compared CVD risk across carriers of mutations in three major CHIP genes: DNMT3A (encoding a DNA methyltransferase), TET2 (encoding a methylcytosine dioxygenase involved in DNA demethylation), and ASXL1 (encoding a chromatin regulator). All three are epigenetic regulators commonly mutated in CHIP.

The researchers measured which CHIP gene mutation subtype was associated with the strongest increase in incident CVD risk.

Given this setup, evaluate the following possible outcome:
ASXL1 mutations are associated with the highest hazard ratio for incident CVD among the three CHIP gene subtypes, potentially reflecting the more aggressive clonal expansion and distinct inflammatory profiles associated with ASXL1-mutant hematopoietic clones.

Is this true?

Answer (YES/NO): NO